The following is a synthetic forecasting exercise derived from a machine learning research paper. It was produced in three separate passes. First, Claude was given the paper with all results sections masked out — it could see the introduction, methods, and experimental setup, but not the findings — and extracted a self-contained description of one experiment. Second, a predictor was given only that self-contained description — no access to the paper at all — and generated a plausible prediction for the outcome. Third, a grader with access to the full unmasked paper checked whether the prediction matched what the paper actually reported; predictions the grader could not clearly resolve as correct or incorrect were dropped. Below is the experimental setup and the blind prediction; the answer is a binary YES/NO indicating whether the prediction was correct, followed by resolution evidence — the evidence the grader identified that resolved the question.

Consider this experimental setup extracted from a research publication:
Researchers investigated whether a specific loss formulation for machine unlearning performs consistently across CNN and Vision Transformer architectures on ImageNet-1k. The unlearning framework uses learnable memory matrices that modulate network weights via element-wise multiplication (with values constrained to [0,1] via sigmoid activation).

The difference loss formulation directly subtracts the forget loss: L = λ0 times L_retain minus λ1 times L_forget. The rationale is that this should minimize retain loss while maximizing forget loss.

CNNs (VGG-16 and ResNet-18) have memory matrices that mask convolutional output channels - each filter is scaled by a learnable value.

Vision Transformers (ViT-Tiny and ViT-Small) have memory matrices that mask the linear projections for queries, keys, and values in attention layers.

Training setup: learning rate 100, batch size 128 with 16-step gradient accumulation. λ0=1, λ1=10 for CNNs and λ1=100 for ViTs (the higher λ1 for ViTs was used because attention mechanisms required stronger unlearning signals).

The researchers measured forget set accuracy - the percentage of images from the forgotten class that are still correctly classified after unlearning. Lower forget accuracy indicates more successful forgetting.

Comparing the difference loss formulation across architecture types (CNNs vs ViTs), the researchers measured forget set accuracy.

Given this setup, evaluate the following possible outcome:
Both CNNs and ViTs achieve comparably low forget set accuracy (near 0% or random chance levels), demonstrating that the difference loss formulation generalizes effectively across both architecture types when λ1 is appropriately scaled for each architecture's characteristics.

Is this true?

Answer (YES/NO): NO